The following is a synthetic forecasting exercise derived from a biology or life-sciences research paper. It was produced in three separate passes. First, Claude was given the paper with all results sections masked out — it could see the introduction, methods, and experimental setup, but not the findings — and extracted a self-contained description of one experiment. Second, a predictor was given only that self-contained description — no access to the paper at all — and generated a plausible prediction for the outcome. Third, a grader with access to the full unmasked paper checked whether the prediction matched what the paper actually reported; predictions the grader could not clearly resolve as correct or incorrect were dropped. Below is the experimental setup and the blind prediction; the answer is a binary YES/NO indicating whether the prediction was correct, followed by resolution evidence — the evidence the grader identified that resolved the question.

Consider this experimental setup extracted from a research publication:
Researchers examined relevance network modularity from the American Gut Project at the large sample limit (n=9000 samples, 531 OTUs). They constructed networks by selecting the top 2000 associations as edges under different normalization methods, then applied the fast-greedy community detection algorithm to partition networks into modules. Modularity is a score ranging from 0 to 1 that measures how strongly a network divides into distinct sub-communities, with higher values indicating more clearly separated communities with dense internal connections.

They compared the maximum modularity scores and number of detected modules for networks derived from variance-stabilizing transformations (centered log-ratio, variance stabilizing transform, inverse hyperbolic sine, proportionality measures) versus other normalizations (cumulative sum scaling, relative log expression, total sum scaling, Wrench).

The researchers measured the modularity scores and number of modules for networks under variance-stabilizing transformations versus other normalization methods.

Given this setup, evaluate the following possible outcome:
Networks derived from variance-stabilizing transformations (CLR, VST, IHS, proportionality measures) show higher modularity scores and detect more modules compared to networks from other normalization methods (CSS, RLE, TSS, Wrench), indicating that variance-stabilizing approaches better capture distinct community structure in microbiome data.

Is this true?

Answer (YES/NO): YES